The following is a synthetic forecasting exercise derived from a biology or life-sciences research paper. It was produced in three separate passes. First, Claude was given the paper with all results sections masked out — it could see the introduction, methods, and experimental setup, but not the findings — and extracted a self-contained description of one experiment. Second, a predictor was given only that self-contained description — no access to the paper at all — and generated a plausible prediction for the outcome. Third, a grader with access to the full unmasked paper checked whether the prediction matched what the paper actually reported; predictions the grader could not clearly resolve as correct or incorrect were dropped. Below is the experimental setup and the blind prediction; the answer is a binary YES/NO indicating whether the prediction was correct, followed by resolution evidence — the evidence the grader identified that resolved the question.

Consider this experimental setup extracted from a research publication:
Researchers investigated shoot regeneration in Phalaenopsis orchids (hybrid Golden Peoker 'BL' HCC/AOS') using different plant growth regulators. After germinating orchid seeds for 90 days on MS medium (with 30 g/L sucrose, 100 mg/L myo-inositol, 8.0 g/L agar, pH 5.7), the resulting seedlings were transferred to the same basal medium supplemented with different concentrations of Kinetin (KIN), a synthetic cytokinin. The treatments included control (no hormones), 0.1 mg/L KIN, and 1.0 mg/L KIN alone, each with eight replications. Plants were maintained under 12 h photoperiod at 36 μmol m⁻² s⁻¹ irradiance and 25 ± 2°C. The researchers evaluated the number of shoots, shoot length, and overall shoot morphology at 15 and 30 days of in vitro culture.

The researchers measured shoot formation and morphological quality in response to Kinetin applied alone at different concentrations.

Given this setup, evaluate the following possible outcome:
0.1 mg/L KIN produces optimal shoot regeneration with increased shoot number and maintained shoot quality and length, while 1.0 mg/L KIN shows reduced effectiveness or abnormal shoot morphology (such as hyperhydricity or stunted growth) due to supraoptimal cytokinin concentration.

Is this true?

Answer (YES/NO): NO